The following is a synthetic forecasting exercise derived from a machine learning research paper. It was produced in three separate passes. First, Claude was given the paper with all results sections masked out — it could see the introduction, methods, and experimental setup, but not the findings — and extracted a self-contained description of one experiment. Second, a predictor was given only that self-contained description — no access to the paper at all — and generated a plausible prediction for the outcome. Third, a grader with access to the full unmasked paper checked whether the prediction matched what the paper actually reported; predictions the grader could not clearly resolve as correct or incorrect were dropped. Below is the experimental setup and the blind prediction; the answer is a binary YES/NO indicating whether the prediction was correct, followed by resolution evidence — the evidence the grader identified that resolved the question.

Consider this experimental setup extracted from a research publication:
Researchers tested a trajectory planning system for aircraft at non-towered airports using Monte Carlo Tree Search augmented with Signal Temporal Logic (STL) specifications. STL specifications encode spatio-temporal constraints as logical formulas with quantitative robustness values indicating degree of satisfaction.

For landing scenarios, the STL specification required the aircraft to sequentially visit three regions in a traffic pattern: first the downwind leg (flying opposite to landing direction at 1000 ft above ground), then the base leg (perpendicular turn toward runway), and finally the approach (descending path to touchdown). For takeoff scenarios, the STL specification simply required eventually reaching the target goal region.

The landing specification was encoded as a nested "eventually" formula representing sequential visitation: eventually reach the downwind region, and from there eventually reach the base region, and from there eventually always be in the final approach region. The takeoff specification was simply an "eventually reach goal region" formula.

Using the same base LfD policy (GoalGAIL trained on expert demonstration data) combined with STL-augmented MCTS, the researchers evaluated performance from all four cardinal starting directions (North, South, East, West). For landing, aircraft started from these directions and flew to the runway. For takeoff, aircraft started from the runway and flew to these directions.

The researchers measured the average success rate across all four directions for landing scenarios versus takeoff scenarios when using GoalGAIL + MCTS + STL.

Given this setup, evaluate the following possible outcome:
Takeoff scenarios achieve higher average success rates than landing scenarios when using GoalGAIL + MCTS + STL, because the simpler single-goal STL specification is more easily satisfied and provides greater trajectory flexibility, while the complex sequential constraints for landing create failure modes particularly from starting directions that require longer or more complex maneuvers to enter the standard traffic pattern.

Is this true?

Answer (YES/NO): YES